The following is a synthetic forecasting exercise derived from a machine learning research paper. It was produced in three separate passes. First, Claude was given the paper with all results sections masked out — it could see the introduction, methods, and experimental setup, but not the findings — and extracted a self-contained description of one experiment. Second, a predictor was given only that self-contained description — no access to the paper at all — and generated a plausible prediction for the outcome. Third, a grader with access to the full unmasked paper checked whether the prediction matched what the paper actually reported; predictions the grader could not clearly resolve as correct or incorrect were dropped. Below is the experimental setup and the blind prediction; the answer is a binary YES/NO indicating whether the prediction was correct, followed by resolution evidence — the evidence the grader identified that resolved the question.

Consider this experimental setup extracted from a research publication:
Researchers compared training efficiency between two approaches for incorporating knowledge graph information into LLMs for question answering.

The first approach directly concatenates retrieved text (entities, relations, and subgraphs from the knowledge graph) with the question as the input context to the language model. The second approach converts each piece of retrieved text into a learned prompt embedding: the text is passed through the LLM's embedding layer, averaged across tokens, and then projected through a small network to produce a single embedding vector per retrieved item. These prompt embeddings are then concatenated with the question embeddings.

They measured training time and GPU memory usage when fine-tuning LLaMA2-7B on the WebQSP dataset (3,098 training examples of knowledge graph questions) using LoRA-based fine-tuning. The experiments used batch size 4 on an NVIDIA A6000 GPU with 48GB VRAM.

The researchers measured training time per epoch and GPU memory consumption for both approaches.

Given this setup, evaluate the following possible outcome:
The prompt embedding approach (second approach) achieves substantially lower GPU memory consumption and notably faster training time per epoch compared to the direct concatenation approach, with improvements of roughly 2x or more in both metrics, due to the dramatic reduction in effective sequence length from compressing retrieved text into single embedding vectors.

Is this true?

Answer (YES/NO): NO